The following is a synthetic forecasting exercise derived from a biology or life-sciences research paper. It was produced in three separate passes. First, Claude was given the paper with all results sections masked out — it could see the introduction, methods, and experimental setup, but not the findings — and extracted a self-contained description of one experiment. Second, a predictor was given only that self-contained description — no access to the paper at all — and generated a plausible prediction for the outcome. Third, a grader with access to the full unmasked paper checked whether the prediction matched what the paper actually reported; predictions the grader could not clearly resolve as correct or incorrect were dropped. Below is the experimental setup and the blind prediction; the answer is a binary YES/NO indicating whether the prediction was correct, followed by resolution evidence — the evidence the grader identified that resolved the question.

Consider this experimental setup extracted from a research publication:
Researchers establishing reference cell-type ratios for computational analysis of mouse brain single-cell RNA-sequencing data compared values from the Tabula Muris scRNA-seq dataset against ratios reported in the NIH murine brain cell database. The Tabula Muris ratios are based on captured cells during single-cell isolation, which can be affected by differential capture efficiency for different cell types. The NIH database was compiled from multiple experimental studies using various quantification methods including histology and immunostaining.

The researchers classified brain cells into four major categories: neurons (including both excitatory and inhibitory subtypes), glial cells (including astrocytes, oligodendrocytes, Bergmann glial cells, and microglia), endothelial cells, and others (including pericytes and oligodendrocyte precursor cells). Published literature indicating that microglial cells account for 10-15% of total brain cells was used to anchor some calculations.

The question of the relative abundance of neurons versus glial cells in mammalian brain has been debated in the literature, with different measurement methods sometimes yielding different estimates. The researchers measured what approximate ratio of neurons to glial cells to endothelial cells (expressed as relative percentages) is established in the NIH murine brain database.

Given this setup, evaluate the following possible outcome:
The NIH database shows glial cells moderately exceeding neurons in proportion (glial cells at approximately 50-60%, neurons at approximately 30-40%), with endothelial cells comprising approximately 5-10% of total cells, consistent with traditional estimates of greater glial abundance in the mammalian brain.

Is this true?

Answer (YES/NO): NO